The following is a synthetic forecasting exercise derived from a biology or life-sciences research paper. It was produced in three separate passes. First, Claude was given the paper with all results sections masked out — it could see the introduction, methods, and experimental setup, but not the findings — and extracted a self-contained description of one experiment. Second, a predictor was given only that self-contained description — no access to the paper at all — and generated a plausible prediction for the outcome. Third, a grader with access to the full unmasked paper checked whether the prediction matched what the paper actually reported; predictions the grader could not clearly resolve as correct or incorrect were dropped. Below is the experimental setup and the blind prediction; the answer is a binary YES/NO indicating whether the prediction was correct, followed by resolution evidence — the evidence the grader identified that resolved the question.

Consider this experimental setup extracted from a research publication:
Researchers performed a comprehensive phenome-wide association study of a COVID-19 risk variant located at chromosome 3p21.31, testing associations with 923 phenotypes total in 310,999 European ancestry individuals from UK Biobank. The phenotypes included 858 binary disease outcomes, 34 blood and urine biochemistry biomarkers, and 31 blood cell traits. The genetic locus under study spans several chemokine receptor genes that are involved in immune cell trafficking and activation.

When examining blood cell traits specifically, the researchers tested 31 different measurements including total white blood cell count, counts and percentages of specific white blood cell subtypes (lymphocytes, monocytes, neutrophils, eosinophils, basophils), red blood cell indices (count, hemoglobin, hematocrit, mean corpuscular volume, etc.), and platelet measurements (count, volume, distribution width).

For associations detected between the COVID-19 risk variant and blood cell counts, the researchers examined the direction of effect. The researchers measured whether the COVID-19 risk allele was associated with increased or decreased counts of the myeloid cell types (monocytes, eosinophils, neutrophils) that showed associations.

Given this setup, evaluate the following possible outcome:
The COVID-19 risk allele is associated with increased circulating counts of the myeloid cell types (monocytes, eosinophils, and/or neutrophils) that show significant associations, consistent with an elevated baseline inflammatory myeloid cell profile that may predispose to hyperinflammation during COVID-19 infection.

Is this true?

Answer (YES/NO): NO